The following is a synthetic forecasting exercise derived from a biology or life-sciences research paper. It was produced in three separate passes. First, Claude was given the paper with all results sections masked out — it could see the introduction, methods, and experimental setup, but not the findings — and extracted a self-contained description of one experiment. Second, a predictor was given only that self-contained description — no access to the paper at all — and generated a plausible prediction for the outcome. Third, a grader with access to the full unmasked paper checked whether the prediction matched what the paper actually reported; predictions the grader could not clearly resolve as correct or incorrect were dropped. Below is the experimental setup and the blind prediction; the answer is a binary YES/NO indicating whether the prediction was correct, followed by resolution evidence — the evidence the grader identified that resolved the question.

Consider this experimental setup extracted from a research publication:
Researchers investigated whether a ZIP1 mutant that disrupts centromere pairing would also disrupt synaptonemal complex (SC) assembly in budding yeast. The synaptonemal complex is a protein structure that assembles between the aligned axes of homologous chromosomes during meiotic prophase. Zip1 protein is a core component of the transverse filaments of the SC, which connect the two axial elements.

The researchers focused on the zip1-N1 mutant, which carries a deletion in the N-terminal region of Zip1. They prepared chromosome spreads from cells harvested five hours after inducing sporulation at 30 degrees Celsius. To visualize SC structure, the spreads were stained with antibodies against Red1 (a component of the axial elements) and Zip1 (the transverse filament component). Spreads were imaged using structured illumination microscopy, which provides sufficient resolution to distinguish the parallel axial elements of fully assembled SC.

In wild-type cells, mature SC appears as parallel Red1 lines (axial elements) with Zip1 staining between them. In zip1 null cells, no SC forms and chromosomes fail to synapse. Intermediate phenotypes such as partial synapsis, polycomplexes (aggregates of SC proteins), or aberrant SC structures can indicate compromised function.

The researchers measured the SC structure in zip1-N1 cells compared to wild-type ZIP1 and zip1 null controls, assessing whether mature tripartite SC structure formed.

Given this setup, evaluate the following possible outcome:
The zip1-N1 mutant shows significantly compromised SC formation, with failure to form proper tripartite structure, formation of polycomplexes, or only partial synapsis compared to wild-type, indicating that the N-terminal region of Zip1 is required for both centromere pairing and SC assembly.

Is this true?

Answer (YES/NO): NO